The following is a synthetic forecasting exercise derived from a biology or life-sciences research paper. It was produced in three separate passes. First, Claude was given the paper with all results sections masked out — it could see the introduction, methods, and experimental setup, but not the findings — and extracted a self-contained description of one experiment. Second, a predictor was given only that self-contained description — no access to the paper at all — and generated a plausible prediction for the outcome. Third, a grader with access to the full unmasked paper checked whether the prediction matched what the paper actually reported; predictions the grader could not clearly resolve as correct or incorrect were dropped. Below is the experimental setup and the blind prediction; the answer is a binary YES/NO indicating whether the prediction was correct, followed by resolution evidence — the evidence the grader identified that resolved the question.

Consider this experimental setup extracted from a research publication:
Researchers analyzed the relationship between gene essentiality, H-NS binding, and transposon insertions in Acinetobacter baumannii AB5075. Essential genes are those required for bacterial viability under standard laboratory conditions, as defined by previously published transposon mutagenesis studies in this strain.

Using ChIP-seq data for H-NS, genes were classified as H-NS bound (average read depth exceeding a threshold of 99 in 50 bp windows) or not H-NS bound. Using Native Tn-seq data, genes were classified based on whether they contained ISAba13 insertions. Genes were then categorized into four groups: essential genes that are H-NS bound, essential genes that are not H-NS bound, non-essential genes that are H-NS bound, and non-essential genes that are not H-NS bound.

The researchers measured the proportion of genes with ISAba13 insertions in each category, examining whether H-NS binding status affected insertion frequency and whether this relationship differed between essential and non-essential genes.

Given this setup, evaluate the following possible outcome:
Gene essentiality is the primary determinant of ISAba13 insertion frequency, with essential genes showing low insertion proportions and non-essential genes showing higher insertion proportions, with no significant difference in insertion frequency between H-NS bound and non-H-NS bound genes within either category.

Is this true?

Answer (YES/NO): NO